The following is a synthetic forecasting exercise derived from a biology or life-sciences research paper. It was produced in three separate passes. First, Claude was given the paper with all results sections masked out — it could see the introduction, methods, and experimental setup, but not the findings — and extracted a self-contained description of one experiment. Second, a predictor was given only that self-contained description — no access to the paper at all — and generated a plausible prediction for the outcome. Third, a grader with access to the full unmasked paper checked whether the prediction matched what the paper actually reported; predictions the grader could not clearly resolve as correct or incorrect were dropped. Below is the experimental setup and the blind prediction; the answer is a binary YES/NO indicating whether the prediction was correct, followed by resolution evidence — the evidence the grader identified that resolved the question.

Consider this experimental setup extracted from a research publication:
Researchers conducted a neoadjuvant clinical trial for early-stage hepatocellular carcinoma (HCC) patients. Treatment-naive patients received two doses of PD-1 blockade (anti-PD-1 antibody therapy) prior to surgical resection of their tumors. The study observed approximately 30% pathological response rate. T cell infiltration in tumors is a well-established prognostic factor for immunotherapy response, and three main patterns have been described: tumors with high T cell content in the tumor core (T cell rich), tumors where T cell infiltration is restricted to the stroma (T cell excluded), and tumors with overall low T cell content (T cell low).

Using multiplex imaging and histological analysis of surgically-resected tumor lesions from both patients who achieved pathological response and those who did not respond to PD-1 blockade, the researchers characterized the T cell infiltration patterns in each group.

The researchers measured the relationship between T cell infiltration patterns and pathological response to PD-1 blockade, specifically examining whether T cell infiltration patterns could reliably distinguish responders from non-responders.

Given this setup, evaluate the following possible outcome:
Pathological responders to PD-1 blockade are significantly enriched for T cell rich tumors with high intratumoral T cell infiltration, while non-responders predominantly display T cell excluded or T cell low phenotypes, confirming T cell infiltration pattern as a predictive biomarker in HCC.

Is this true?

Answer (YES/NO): NO